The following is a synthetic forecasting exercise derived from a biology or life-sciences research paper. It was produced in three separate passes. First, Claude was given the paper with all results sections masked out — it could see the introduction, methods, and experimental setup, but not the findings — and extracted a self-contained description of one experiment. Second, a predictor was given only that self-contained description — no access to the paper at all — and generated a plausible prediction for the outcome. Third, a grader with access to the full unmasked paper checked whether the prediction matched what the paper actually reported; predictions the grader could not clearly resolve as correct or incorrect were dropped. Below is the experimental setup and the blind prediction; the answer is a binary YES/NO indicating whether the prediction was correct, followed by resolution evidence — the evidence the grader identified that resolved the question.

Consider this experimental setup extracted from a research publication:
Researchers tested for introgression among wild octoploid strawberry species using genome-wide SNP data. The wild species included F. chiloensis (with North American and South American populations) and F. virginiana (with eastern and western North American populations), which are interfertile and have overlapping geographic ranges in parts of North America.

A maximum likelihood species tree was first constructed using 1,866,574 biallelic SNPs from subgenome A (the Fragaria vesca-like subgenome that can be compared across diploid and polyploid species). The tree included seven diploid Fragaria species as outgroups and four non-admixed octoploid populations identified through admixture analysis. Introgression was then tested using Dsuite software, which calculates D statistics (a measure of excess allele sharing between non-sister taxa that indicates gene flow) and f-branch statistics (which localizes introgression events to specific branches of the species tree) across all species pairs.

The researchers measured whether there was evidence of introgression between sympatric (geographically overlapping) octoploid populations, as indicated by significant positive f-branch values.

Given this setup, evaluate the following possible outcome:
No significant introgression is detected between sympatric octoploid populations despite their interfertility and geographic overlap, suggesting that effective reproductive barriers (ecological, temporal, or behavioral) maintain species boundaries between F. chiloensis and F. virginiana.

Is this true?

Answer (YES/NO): NO